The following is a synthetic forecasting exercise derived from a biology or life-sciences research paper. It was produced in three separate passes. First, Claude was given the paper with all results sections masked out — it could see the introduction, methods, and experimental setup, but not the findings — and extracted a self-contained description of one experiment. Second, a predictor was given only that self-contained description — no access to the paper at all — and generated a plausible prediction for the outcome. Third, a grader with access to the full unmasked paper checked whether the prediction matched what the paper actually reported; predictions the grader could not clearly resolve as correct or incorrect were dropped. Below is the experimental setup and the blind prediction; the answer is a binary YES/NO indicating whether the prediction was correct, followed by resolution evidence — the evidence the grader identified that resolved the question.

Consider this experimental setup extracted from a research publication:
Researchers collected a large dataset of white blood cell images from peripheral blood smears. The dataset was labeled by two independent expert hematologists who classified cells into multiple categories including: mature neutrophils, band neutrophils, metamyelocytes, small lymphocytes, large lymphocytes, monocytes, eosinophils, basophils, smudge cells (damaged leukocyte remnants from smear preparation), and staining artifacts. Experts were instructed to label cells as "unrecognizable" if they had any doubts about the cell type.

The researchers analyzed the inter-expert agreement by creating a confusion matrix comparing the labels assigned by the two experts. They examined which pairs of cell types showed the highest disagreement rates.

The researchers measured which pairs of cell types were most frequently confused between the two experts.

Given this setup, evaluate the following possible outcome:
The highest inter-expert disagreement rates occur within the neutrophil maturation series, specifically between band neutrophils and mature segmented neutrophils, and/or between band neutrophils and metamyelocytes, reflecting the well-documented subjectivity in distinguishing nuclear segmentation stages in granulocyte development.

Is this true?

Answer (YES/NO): NO